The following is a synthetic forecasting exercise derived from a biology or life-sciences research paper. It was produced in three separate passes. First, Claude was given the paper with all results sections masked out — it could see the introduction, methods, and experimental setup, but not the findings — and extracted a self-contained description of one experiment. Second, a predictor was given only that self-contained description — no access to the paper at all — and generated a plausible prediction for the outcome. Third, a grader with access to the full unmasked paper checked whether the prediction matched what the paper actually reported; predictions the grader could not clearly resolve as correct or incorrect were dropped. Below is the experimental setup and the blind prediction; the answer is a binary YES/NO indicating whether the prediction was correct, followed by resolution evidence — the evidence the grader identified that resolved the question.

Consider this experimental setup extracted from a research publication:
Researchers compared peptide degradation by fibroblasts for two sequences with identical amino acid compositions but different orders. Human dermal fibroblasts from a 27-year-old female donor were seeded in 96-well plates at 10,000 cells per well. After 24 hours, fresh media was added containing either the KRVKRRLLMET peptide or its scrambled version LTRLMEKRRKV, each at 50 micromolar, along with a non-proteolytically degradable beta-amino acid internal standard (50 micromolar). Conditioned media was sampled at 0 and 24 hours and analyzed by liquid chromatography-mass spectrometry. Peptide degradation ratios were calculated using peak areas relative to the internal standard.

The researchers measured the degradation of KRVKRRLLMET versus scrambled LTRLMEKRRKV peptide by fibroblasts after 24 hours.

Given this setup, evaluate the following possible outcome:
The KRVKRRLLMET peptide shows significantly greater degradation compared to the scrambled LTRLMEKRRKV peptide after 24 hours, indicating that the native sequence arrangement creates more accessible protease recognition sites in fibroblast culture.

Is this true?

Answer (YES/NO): YES